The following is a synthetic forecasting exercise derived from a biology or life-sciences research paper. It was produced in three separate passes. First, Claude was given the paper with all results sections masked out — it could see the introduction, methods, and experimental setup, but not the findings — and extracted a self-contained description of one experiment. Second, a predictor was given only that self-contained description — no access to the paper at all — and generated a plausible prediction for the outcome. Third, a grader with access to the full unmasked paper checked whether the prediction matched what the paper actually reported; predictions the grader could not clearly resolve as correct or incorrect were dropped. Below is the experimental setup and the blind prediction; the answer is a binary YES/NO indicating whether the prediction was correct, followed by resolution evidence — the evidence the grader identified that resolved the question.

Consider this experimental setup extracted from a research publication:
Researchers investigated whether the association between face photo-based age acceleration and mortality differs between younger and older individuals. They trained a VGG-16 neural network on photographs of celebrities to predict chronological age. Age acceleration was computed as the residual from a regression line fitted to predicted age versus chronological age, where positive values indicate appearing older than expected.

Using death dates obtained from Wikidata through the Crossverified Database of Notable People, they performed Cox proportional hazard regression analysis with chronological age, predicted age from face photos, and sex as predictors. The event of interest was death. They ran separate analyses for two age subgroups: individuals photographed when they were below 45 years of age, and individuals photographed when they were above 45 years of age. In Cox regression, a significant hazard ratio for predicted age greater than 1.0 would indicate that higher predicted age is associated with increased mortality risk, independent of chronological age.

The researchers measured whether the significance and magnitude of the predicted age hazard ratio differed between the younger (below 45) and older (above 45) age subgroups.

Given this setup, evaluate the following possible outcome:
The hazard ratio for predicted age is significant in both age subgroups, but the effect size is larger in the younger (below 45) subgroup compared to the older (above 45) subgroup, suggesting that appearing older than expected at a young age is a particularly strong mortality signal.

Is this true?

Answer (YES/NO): NO